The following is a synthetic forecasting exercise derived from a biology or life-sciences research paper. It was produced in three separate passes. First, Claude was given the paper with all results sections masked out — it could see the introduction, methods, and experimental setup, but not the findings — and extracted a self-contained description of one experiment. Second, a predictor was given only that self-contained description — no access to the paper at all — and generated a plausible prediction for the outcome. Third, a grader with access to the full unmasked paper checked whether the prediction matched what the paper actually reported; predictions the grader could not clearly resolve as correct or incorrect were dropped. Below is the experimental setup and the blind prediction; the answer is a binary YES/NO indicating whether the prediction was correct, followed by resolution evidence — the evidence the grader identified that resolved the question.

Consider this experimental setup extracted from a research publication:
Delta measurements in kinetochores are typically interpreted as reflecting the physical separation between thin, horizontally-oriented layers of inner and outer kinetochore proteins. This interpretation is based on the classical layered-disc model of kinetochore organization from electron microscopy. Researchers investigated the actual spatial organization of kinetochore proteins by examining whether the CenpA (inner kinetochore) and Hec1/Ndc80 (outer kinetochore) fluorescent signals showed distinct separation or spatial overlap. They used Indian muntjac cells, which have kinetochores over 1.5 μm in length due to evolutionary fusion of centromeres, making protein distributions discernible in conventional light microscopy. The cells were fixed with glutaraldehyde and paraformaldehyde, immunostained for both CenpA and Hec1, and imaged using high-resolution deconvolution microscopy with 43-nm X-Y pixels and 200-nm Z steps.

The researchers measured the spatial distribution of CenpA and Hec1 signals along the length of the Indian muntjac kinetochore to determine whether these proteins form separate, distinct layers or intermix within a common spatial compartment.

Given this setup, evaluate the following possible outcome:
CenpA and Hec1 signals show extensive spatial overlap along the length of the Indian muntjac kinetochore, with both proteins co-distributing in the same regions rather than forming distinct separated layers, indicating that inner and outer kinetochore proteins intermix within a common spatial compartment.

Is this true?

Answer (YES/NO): YES